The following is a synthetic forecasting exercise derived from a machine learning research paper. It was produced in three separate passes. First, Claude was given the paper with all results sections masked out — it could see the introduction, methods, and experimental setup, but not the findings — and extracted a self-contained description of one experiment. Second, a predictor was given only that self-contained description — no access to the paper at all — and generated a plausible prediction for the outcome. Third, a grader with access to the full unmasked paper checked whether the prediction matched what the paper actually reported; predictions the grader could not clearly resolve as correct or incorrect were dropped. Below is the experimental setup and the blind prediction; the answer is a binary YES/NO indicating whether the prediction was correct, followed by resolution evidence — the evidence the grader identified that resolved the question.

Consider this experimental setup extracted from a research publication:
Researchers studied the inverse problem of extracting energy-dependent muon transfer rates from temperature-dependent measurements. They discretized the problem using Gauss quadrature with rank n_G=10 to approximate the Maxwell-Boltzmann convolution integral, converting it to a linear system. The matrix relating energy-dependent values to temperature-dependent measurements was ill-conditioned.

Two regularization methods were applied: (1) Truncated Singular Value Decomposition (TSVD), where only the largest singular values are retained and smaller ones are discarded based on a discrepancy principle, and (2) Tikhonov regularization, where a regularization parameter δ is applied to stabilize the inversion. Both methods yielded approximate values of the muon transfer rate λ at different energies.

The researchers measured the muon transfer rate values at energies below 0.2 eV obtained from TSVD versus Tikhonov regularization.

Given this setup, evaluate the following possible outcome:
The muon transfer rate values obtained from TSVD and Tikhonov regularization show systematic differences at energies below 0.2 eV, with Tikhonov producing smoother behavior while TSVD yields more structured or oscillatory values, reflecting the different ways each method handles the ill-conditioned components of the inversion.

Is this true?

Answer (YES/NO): NO